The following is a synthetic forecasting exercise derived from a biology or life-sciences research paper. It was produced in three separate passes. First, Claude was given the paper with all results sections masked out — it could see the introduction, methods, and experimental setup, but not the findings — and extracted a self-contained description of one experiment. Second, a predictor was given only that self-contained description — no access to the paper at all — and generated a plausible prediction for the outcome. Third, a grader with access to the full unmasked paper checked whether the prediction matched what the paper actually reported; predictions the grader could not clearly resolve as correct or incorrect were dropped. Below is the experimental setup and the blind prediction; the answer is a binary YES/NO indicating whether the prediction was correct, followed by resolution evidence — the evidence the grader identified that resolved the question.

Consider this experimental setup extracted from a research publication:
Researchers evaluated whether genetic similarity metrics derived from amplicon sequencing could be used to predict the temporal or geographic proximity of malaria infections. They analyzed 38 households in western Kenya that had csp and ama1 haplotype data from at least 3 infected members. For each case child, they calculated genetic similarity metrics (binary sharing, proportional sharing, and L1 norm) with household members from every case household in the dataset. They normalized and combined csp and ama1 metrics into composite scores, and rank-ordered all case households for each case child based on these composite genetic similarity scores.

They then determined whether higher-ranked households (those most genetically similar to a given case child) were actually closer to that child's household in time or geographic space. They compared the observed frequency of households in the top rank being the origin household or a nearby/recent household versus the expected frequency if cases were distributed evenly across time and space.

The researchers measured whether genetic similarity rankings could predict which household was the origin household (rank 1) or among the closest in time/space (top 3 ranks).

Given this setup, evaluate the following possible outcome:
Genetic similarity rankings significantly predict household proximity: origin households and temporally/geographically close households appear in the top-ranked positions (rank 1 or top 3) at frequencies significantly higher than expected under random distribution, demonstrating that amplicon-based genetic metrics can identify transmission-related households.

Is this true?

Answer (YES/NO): NO